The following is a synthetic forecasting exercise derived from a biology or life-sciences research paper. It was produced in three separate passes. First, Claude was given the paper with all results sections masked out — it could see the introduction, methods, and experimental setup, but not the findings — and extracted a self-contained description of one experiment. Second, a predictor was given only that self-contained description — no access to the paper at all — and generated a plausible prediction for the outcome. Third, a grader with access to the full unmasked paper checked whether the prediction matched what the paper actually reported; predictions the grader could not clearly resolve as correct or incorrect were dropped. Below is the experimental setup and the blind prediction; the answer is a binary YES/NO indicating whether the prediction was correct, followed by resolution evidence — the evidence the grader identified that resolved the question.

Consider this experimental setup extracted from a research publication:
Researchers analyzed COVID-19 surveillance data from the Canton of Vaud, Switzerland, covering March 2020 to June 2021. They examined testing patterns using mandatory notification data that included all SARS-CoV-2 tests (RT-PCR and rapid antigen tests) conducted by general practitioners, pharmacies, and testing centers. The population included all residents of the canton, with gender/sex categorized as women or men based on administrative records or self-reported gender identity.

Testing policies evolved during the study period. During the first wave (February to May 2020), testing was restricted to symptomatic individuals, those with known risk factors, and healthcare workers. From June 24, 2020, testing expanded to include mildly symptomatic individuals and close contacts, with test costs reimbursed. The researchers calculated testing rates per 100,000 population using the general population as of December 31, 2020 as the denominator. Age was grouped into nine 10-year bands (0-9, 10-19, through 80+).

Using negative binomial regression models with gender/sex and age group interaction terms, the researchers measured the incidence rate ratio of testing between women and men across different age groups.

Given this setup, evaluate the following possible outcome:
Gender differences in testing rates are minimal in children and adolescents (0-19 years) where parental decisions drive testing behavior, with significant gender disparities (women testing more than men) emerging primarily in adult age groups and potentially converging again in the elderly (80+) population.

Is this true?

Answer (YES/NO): NO